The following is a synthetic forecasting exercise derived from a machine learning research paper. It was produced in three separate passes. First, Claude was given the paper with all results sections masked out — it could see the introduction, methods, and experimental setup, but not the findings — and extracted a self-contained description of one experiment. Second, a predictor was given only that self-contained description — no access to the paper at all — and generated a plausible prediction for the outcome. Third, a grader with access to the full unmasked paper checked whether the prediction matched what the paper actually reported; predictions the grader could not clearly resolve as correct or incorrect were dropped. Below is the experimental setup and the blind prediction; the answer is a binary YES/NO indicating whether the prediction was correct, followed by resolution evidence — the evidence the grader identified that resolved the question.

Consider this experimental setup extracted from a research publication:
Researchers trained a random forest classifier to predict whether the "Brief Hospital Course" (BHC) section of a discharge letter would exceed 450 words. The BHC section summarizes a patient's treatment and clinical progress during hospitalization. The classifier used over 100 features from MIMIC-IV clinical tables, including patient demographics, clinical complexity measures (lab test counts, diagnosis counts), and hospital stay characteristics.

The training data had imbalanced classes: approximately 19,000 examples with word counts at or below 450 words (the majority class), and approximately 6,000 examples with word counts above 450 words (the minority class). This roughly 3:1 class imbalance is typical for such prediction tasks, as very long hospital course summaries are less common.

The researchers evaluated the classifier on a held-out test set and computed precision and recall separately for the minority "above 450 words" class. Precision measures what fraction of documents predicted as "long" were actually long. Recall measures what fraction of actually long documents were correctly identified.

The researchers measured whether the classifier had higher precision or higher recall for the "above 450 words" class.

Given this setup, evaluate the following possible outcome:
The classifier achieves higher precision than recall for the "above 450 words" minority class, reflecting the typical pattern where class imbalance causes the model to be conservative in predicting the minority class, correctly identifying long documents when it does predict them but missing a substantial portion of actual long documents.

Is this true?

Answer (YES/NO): YES